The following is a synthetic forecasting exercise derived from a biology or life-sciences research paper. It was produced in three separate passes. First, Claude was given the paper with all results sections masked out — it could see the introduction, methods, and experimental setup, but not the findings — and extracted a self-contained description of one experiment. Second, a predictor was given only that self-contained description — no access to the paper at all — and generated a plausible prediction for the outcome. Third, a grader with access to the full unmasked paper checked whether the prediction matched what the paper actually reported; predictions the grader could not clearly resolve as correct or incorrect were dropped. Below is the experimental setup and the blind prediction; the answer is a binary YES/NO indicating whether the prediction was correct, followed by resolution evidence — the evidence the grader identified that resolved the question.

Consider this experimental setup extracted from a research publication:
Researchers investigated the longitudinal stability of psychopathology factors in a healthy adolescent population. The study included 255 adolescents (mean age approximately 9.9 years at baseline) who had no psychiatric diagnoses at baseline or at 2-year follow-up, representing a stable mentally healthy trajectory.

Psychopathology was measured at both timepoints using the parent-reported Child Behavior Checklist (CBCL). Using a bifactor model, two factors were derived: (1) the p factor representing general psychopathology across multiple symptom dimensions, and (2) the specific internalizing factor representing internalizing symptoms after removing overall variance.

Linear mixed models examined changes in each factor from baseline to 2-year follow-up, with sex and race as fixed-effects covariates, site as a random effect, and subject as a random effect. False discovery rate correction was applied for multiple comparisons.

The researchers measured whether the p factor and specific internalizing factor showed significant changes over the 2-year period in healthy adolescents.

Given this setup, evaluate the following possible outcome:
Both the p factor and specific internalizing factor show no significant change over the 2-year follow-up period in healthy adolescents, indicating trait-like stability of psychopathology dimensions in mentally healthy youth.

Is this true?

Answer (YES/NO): YES